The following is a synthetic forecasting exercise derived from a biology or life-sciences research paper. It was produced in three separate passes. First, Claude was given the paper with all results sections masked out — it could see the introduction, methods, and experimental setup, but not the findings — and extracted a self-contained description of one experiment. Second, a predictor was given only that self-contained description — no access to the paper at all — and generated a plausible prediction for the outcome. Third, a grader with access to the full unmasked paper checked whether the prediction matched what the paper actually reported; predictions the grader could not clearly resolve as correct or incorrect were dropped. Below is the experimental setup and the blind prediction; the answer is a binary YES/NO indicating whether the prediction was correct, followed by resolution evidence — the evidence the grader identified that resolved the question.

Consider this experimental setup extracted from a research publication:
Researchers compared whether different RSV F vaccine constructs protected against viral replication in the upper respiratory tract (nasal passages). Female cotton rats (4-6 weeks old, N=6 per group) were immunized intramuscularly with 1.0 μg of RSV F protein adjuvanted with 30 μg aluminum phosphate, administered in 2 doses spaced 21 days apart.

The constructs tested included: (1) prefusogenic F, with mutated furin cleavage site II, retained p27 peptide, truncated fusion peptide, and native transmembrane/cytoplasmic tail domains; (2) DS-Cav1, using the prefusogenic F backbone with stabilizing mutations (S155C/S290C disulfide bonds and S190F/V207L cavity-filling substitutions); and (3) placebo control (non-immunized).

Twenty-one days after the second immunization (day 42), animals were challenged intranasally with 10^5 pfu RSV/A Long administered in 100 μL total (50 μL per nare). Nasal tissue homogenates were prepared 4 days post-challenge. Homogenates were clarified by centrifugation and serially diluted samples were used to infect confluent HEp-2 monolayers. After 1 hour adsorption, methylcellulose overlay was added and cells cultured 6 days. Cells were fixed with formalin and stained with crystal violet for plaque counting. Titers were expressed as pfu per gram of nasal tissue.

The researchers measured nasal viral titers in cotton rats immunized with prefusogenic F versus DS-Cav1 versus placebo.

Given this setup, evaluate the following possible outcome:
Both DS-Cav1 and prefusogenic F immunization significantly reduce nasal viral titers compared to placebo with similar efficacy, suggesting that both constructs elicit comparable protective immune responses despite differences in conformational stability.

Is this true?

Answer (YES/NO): NO